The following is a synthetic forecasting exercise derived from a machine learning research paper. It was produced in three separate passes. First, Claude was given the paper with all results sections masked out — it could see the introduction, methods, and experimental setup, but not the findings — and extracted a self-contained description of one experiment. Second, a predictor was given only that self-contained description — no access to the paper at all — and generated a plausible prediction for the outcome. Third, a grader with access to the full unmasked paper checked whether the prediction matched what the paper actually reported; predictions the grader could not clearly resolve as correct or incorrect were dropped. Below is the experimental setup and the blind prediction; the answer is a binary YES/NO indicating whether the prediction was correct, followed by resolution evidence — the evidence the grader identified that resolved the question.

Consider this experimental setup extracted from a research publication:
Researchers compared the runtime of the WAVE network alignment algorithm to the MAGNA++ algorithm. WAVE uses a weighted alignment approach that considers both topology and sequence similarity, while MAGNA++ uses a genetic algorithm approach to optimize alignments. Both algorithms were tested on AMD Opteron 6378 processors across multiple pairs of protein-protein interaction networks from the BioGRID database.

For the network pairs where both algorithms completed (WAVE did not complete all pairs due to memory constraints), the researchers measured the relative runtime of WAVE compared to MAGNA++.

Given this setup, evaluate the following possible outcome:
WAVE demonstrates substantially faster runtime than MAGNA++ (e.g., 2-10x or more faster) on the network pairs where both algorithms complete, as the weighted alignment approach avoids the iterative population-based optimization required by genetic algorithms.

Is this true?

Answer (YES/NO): YES